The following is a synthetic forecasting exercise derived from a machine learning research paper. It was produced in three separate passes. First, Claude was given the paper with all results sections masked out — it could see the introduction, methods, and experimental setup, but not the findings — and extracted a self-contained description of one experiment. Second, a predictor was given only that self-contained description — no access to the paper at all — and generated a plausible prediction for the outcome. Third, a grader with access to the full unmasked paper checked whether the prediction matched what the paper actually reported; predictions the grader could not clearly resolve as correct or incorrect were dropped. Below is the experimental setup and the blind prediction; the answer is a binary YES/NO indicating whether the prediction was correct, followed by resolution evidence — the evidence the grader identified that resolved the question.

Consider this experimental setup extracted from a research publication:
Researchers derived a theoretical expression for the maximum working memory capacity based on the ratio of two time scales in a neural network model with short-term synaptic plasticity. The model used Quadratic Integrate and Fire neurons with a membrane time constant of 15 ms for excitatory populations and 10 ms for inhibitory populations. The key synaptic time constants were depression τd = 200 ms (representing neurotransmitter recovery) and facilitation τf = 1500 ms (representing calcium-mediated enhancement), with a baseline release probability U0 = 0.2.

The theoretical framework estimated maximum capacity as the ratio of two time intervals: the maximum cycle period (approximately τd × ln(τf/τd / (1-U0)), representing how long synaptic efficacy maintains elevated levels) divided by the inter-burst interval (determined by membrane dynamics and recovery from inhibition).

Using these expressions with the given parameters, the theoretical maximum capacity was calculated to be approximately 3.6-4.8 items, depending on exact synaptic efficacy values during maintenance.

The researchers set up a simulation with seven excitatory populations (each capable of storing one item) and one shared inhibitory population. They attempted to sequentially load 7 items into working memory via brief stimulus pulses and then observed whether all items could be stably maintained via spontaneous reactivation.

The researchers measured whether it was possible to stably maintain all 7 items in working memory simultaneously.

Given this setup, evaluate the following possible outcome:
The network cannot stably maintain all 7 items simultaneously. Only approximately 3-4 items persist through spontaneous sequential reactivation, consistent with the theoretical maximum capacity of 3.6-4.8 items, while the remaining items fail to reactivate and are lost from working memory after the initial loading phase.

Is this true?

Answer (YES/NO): YES